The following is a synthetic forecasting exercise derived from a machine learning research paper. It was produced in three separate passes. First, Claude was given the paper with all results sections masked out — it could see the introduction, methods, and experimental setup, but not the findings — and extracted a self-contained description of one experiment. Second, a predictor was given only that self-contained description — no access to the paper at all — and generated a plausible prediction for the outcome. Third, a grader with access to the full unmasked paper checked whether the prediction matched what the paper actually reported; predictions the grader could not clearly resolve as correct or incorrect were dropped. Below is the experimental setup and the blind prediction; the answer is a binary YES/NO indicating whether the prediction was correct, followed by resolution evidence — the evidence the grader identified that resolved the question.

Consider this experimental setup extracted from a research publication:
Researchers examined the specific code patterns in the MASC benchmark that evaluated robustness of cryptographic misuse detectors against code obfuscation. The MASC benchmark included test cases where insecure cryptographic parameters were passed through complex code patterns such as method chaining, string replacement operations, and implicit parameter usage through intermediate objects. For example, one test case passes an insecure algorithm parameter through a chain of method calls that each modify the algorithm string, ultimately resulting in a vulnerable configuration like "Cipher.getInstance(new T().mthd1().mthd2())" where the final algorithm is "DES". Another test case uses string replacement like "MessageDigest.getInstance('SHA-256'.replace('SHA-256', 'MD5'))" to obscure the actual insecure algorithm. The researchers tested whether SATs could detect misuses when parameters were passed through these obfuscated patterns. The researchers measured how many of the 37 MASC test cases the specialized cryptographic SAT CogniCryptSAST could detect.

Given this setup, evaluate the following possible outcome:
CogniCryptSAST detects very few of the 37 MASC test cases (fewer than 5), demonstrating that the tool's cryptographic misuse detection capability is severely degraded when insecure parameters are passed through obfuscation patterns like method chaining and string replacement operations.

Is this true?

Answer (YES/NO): NO